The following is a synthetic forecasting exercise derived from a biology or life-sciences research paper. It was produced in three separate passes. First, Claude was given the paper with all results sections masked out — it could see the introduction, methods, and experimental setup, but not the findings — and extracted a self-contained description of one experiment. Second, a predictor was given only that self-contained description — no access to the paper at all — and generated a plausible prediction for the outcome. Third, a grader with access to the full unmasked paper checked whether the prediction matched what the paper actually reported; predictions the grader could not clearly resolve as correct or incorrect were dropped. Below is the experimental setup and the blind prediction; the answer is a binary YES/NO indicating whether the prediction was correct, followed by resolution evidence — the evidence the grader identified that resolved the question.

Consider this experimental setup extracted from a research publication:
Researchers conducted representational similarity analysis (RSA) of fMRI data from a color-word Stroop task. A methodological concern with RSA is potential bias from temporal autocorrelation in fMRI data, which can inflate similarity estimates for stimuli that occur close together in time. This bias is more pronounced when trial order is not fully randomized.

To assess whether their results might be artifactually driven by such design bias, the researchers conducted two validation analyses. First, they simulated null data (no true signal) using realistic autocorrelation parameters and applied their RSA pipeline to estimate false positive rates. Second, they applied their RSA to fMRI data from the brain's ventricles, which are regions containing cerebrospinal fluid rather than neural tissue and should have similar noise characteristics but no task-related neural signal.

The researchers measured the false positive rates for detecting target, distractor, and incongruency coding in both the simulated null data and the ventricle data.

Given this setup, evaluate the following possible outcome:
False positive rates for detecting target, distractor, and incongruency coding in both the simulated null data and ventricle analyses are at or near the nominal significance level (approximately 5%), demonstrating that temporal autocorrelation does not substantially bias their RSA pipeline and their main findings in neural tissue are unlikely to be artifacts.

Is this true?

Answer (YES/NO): YES